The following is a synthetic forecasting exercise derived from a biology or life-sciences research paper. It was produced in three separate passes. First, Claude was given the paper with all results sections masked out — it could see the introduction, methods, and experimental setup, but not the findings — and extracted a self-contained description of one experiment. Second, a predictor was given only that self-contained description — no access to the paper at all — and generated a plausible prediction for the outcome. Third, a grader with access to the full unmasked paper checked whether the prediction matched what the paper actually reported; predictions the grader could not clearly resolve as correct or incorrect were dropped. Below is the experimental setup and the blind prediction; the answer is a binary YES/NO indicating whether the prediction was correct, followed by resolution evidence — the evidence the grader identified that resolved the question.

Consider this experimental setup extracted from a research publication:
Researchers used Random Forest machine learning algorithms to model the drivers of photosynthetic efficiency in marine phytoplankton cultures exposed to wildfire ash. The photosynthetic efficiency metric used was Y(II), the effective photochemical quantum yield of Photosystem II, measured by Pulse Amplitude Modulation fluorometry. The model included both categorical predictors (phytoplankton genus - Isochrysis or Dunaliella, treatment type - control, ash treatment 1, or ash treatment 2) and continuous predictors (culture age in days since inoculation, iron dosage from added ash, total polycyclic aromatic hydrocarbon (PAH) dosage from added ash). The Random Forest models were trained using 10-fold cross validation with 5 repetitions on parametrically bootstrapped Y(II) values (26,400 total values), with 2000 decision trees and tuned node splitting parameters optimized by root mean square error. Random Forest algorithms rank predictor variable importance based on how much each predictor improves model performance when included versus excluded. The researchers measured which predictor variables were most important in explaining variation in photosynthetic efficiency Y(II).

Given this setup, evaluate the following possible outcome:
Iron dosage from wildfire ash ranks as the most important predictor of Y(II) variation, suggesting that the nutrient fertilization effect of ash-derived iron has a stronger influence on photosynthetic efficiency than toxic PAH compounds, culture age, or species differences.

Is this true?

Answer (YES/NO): NO